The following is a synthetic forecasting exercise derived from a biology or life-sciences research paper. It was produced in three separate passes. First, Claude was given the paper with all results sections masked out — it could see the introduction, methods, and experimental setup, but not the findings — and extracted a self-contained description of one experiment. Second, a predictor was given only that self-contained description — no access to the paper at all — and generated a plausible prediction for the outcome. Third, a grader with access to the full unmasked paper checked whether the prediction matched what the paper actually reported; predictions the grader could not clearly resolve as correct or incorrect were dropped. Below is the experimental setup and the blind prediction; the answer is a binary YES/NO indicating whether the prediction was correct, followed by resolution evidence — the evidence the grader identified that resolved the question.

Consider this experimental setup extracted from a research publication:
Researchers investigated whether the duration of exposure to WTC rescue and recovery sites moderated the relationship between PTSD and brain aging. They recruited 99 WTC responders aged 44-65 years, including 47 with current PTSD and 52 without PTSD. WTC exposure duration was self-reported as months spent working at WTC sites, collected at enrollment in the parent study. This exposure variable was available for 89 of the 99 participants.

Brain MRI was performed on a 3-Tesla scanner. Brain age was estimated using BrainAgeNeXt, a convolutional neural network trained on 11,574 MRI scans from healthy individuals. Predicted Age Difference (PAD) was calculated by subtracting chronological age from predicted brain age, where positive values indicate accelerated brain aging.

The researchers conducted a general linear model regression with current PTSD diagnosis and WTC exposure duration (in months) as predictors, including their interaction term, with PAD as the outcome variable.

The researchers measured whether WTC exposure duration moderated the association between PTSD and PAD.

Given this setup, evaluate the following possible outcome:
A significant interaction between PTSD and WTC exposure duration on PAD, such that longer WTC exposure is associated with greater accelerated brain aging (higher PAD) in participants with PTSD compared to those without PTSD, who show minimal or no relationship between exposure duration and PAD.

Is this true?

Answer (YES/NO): YES